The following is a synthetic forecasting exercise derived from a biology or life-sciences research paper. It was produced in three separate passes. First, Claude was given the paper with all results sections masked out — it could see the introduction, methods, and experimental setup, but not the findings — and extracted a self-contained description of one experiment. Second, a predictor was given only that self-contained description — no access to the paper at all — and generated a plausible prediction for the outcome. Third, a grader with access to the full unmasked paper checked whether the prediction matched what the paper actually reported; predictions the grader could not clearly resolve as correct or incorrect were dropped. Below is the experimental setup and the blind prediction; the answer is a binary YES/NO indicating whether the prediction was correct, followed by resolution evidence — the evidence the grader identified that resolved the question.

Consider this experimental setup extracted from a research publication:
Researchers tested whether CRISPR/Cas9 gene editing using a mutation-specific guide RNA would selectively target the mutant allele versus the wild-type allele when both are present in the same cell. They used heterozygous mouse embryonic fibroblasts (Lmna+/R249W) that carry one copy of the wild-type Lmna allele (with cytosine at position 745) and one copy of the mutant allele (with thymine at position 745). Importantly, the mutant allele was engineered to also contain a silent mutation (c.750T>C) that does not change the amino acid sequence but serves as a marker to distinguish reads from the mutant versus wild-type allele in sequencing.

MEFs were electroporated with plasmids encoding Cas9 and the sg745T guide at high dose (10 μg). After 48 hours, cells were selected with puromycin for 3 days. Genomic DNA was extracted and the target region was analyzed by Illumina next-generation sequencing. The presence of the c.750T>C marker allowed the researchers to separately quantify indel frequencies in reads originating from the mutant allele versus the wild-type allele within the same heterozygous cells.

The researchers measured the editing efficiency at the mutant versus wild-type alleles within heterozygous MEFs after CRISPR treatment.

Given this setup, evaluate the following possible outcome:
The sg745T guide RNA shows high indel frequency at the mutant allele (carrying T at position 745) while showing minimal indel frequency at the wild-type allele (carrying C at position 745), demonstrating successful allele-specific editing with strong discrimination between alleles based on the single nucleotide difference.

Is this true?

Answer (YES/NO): NO